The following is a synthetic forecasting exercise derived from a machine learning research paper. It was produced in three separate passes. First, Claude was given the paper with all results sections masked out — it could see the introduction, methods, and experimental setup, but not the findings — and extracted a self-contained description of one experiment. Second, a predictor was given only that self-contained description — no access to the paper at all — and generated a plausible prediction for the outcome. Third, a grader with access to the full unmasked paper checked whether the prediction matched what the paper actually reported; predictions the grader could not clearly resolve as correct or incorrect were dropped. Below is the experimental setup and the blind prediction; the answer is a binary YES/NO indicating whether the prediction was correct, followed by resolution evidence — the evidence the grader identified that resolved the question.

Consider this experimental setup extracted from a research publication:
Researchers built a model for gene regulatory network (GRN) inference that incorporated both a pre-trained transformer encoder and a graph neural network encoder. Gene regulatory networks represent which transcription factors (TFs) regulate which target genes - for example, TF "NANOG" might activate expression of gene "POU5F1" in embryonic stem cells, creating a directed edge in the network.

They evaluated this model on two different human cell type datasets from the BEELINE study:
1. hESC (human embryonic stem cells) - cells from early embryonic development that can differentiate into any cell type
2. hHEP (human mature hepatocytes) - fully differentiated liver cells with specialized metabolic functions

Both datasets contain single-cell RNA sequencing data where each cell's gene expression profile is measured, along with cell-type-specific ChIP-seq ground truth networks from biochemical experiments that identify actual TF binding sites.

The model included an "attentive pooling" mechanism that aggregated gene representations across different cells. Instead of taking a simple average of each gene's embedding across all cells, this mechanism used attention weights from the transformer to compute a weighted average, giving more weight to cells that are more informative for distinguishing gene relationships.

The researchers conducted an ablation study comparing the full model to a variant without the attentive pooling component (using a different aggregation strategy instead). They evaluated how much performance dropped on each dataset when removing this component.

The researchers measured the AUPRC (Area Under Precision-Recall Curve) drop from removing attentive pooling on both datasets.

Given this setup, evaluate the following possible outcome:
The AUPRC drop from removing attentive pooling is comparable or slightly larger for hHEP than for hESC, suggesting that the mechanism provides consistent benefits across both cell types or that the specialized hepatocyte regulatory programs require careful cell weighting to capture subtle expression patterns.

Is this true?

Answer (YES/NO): NO